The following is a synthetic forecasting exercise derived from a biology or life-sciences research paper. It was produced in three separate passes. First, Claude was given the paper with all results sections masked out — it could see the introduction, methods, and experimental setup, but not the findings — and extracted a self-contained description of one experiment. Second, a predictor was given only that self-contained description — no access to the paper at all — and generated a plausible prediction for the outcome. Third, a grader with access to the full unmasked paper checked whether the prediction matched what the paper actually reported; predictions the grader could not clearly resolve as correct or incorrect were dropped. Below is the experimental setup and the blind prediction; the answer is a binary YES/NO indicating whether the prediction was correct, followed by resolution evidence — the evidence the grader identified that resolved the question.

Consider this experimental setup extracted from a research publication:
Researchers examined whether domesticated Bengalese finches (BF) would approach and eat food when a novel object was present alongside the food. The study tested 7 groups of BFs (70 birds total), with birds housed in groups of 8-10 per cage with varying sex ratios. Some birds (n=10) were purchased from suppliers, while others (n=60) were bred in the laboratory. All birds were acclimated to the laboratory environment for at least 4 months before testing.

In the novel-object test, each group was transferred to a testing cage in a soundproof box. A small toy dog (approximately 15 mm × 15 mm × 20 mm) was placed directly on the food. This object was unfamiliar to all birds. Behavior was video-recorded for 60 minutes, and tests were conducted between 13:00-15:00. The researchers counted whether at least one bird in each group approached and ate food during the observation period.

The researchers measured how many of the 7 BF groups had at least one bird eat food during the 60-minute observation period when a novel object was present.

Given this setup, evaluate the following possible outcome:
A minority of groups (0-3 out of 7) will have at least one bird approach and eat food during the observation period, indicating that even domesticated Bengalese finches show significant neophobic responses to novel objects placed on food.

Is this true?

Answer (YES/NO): NO